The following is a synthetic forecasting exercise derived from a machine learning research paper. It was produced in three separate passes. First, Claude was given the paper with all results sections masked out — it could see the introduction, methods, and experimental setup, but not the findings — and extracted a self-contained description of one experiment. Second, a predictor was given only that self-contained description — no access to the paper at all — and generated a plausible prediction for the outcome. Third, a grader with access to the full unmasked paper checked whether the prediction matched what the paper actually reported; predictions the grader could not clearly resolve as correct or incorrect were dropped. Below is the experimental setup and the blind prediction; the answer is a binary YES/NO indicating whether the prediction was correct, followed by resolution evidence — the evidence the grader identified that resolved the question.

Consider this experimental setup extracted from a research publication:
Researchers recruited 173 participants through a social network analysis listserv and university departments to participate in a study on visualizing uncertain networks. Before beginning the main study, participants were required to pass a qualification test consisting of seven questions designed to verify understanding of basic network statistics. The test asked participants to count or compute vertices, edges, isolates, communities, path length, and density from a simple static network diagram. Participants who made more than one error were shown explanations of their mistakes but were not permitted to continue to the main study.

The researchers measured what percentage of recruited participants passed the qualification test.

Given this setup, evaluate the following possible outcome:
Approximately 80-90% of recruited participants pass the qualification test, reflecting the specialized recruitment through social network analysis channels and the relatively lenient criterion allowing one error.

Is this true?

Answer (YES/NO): NO